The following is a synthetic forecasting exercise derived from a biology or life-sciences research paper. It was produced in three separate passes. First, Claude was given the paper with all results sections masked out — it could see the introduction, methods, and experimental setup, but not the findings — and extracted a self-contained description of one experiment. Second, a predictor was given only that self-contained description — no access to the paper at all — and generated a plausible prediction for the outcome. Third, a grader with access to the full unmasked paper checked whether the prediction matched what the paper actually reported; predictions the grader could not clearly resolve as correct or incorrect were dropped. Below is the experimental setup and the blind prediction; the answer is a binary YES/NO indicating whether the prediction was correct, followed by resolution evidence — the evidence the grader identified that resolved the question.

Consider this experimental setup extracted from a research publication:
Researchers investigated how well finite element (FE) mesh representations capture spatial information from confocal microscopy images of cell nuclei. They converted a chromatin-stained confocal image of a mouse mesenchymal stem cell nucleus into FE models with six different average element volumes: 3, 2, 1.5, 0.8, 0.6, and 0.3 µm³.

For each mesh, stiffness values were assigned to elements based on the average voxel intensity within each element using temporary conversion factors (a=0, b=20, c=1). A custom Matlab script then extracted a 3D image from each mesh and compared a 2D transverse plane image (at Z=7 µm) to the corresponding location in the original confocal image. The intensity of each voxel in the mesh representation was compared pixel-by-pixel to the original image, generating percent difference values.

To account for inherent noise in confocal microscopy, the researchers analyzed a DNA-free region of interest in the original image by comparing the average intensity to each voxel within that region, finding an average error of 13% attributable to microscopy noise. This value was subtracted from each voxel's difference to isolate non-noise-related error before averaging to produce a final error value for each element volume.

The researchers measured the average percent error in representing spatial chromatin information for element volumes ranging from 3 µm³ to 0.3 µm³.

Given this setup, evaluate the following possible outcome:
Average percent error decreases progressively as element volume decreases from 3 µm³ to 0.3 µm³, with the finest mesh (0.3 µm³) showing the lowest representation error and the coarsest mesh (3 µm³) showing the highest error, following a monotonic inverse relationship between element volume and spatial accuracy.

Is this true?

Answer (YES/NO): YES